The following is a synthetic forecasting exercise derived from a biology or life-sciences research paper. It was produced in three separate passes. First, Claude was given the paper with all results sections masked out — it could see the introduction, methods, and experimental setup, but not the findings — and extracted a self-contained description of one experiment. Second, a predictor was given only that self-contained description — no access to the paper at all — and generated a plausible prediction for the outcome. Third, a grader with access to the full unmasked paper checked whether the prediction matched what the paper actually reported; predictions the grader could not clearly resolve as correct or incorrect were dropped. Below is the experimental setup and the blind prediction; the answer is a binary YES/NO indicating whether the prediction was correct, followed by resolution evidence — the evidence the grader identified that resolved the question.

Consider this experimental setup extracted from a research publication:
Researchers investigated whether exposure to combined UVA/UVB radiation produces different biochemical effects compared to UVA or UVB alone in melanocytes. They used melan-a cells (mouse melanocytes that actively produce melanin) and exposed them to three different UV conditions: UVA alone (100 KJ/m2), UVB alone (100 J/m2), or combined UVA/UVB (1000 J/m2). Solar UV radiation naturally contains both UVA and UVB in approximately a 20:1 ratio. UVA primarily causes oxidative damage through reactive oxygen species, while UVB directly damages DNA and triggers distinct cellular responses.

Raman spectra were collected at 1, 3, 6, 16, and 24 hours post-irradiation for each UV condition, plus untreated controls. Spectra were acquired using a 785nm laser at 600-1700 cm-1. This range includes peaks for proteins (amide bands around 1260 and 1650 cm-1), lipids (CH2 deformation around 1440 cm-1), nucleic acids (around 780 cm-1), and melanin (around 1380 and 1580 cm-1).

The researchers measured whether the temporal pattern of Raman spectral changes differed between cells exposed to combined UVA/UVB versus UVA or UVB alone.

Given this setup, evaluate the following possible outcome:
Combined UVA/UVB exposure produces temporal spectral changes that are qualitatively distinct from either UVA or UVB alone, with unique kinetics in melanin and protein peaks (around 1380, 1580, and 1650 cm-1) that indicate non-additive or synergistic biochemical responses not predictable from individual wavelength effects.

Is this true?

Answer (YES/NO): NO